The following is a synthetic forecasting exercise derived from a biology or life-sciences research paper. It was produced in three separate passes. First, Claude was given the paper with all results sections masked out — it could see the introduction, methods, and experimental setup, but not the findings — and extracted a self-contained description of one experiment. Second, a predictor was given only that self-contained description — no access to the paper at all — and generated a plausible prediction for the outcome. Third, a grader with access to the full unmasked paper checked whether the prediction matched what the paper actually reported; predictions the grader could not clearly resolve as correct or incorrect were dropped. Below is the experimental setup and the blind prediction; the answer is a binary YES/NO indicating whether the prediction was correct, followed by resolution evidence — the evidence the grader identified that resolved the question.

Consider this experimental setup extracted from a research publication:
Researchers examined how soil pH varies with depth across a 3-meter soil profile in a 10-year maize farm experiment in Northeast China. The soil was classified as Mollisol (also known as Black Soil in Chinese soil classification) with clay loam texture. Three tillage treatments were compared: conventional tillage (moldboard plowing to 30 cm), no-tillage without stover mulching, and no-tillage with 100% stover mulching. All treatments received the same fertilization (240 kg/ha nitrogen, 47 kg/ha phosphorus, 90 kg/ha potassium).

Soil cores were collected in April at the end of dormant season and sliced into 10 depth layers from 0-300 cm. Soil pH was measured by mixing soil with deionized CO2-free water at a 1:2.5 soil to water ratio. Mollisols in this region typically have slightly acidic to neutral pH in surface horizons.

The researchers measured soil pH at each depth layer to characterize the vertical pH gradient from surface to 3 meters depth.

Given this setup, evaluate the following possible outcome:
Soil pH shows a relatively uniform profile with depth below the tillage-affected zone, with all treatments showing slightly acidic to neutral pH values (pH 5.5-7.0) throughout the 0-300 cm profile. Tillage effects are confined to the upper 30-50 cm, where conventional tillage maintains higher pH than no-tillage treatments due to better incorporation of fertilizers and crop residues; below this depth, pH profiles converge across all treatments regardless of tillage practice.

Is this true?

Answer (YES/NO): NO